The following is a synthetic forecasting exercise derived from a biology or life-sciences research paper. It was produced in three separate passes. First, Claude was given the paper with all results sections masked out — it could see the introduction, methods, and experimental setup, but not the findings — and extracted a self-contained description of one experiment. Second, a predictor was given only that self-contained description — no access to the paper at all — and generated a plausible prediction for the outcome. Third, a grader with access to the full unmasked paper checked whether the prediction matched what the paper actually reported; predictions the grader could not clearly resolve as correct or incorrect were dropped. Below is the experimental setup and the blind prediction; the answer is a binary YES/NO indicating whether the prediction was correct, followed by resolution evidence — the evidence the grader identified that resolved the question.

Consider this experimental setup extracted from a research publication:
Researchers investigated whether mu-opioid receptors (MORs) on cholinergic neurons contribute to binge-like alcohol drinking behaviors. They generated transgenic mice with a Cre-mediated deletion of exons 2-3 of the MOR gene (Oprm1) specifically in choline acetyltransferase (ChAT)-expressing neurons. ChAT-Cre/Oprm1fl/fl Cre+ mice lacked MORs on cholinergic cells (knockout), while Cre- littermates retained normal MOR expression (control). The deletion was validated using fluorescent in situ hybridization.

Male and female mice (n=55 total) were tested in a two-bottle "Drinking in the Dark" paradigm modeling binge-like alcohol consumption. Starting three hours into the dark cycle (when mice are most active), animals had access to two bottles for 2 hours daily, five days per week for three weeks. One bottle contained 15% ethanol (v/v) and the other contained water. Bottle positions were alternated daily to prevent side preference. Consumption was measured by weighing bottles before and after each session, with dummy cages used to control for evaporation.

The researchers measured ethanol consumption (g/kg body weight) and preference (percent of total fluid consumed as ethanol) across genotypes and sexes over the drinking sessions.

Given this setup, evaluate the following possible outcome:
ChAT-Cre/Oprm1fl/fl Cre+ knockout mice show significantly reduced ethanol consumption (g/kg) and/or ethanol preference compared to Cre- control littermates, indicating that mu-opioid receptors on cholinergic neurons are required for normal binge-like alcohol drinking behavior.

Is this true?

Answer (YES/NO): NO